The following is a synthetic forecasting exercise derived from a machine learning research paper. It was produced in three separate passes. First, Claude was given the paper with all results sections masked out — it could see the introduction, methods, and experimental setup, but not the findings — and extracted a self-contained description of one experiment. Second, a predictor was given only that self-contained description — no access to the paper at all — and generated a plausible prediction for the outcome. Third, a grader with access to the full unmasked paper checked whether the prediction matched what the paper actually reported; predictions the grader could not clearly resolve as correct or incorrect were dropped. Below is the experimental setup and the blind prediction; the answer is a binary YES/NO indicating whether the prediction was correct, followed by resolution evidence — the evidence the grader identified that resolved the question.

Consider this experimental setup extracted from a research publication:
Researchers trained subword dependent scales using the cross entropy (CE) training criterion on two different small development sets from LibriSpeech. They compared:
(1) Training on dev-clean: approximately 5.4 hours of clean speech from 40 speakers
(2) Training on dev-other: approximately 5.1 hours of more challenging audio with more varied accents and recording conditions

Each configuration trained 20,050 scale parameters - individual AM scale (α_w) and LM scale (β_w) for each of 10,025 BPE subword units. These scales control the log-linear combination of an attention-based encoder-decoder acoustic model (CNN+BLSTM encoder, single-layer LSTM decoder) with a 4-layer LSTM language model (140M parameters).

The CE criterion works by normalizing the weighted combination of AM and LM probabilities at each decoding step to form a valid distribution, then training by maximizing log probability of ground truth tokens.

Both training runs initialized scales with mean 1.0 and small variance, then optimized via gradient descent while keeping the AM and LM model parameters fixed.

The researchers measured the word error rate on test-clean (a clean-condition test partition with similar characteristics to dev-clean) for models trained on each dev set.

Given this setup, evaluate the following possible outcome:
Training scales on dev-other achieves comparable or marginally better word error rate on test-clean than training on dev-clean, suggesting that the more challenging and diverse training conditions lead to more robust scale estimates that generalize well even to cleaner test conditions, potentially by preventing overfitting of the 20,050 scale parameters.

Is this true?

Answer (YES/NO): NO